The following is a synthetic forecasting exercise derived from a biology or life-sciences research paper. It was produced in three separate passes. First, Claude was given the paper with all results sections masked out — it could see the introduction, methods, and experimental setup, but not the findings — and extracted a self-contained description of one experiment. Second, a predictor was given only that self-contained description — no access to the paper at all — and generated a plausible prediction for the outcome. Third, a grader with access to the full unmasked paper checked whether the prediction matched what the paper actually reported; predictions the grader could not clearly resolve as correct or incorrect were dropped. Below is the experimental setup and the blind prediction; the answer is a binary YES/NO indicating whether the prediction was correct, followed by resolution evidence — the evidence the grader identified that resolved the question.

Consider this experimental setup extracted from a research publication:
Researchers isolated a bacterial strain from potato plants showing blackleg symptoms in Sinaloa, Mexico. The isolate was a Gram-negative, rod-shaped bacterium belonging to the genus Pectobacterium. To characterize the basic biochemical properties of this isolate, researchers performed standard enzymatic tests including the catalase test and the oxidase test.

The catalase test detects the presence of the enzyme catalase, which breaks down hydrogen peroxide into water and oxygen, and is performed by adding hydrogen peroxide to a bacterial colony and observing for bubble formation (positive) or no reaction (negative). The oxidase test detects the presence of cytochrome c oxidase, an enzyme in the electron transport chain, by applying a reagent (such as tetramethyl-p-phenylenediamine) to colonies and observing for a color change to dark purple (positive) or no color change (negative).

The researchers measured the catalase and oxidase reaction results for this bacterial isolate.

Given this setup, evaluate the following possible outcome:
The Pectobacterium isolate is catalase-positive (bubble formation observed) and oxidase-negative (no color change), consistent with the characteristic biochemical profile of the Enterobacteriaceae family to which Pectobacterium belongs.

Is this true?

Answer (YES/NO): YES